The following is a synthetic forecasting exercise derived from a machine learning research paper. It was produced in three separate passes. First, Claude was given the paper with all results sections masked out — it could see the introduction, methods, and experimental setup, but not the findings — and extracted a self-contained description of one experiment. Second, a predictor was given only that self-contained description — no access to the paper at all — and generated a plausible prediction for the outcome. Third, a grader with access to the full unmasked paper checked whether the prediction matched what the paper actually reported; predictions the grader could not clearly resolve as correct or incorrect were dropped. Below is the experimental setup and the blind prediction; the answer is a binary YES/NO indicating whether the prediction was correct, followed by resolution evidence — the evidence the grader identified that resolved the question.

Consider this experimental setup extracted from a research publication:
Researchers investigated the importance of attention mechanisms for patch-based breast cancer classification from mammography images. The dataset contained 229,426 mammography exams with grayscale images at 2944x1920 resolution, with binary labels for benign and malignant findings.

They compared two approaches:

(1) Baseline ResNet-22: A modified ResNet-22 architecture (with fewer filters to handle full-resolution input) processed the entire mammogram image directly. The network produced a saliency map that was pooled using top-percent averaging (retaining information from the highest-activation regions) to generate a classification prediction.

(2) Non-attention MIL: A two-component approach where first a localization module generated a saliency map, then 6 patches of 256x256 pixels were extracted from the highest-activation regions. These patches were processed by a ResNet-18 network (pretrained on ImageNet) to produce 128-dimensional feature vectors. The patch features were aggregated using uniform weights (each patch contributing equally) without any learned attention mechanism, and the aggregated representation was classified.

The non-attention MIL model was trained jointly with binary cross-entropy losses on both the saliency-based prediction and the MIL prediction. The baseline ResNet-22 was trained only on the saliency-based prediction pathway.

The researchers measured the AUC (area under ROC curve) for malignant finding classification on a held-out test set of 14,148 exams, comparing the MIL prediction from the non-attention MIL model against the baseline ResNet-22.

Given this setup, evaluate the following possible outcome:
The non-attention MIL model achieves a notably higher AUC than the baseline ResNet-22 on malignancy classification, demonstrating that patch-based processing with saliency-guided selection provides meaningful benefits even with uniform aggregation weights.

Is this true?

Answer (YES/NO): NO